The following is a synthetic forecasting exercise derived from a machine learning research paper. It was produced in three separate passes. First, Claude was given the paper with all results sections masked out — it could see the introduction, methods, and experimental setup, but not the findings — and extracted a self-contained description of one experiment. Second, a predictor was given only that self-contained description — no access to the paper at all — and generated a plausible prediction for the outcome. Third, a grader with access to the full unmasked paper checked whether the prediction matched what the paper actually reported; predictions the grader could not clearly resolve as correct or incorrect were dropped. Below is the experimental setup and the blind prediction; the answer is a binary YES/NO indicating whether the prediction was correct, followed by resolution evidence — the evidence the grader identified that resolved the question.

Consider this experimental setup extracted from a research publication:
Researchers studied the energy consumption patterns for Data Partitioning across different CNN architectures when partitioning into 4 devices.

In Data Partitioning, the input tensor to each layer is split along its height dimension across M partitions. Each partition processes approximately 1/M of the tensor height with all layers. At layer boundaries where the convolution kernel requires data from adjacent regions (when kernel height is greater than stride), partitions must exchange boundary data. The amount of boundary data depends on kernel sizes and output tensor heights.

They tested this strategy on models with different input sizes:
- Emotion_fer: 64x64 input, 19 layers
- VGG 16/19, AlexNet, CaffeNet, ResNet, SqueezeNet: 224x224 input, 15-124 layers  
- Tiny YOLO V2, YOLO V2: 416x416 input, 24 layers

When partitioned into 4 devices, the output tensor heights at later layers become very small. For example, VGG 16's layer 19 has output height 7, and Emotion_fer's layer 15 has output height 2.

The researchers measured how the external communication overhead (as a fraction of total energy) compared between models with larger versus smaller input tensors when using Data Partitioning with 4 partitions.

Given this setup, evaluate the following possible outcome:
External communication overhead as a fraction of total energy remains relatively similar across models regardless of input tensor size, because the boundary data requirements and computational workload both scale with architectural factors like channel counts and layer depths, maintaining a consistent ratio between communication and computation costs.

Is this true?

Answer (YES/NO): NO